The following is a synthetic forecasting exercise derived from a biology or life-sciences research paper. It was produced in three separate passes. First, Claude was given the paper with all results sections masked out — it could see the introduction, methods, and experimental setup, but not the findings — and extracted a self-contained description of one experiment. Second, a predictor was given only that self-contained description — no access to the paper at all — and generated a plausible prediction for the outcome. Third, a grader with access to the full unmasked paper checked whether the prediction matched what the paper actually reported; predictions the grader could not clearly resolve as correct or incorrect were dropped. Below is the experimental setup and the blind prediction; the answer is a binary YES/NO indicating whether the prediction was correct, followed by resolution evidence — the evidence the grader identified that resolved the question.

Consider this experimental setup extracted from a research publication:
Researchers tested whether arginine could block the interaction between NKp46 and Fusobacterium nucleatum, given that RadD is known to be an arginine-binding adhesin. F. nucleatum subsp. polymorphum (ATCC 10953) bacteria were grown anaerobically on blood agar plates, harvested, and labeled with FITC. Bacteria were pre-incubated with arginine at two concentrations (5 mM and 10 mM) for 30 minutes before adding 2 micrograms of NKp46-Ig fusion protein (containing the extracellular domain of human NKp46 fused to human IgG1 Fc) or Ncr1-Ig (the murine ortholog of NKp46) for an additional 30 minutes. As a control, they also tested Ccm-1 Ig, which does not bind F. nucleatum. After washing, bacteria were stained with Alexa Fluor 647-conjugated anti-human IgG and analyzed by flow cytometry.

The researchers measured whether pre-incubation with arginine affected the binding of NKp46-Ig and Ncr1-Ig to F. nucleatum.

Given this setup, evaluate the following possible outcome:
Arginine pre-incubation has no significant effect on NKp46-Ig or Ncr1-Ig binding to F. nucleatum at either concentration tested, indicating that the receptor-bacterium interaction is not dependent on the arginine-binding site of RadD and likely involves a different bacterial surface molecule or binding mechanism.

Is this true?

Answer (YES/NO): NO